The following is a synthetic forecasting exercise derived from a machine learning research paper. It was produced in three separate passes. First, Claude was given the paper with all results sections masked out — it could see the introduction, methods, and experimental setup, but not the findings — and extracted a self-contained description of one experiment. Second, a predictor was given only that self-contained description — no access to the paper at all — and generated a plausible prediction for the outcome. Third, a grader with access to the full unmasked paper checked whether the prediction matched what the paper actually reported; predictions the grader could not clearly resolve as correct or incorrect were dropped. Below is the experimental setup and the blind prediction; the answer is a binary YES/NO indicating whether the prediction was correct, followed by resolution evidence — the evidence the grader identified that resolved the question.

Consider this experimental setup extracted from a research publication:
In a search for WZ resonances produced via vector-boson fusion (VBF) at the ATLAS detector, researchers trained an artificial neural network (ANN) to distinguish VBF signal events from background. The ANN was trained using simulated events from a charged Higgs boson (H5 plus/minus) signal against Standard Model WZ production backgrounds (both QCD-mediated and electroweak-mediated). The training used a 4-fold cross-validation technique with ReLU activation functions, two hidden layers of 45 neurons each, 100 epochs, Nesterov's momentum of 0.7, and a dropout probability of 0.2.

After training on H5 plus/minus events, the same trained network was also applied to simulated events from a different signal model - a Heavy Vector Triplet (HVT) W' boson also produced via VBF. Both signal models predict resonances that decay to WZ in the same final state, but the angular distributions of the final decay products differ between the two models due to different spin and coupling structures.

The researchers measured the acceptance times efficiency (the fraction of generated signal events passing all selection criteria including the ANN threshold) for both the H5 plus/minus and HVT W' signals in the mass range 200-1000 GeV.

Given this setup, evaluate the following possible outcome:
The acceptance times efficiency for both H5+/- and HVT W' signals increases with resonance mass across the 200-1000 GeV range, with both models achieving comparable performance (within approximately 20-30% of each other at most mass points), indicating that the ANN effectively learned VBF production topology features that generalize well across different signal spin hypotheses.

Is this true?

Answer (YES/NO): NO